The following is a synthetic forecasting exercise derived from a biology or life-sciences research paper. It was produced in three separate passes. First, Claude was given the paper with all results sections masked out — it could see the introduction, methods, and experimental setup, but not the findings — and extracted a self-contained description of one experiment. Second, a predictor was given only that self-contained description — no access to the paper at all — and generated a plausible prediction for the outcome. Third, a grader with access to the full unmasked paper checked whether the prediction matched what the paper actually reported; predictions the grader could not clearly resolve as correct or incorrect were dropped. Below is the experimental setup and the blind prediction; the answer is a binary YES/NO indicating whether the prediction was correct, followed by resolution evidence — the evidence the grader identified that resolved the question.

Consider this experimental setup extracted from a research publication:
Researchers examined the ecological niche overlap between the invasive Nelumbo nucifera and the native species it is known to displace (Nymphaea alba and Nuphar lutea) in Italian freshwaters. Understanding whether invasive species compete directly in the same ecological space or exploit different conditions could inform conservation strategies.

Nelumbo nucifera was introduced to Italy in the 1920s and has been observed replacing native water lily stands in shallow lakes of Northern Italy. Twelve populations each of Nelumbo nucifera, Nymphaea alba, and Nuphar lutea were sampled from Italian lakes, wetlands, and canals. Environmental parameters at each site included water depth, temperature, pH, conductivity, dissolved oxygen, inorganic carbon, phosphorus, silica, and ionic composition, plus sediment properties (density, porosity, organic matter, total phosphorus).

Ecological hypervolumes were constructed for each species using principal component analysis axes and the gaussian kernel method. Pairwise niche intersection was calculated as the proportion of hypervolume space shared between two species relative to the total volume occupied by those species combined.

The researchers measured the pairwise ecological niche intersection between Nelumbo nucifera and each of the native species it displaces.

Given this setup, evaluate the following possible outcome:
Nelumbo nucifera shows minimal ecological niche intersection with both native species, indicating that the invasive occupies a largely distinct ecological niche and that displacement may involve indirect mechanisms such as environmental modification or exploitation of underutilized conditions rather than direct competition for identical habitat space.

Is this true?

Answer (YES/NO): NO